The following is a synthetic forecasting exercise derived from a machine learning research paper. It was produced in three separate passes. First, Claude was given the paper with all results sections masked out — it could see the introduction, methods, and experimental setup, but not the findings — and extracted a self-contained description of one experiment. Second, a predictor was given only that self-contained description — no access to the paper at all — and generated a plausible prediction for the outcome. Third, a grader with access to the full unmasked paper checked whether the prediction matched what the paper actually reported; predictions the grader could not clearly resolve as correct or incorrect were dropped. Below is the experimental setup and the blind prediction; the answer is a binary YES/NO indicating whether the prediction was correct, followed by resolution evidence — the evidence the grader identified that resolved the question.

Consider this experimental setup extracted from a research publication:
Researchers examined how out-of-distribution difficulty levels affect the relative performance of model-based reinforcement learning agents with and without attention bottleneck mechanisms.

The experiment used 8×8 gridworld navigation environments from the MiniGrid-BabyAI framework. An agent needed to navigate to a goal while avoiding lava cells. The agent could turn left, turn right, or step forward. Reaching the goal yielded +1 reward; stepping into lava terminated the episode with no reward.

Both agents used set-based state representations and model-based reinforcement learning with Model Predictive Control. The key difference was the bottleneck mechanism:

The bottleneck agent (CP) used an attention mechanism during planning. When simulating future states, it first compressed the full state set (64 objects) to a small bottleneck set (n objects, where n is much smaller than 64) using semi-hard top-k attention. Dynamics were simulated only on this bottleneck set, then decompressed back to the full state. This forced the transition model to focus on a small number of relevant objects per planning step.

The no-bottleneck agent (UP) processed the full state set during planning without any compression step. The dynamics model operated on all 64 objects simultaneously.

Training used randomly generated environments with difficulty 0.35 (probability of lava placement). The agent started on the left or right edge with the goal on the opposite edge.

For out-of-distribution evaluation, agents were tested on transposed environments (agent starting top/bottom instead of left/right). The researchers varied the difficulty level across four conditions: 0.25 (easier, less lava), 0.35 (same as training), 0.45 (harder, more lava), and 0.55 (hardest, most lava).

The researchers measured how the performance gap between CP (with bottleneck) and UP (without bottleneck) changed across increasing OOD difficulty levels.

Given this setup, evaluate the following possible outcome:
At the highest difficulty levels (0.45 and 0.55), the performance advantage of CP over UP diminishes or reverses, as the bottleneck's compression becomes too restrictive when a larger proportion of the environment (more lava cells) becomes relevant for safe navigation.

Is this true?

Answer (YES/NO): NO